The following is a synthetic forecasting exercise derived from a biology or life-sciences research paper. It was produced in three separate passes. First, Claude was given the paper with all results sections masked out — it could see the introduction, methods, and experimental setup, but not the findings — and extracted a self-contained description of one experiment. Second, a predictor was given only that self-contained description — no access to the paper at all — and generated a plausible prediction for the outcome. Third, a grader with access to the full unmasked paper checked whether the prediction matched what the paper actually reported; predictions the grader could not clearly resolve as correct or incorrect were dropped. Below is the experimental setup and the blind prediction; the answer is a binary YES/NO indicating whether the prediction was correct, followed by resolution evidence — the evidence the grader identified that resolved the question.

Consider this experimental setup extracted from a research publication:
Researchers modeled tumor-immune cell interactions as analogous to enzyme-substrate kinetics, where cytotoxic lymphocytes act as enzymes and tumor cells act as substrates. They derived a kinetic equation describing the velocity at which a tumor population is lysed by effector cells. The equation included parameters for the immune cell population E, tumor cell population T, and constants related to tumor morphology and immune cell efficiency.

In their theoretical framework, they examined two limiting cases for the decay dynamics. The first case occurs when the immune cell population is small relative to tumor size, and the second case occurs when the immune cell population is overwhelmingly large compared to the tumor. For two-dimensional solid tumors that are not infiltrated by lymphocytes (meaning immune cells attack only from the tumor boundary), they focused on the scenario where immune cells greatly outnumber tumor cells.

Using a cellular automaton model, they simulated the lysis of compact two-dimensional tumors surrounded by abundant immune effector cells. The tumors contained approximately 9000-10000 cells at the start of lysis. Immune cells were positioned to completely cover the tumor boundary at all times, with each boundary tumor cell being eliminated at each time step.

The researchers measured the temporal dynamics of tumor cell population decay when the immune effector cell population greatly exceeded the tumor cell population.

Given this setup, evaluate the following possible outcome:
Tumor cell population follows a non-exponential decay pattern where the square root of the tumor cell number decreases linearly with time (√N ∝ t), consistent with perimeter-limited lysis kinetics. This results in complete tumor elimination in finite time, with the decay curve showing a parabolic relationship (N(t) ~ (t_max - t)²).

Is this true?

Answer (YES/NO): YES